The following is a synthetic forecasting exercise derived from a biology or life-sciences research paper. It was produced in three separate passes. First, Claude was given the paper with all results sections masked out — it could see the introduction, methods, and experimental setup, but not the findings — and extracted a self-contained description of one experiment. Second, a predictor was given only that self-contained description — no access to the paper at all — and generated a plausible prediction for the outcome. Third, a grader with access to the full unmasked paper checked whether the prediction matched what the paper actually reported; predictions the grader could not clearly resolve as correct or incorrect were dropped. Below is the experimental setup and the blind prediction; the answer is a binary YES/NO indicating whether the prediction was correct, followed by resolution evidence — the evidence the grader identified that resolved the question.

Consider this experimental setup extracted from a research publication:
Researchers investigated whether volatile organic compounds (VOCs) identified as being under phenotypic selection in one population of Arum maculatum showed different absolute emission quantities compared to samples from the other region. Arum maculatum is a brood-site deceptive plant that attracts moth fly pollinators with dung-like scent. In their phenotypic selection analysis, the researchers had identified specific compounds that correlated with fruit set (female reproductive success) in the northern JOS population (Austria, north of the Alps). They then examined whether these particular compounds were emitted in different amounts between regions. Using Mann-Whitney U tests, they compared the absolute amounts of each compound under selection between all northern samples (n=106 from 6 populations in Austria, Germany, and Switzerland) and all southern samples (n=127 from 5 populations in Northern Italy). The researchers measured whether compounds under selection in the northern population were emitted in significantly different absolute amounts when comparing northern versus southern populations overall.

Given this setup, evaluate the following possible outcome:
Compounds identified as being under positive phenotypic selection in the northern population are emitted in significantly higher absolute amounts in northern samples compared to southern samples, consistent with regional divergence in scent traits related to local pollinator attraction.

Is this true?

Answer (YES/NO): NO